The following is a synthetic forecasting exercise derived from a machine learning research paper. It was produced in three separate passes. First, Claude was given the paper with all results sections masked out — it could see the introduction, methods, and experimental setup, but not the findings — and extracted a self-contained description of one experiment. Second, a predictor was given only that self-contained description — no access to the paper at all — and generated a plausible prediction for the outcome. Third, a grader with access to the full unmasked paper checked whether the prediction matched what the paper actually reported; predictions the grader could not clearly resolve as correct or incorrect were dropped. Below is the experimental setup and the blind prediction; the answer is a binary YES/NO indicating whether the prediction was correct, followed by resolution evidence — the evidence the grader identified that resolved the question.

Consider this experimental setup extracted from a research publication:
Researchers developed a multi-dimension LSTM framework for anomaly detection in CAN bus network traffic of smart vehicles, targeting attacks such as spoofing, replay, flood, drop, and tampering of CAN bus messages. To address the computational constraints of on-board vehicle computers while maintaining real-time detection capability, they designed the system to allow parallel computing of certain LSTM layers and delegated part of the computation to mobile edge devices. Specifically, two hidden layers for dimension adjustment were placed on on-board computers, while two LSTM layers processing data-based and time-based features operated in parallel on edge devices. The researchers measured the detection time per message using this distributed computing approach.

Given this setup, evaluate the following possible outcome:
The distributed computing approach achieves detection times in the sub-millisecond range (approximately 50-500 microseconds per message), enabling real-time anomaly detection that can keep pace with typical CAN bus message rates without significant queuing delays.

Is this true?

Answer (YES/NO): NO